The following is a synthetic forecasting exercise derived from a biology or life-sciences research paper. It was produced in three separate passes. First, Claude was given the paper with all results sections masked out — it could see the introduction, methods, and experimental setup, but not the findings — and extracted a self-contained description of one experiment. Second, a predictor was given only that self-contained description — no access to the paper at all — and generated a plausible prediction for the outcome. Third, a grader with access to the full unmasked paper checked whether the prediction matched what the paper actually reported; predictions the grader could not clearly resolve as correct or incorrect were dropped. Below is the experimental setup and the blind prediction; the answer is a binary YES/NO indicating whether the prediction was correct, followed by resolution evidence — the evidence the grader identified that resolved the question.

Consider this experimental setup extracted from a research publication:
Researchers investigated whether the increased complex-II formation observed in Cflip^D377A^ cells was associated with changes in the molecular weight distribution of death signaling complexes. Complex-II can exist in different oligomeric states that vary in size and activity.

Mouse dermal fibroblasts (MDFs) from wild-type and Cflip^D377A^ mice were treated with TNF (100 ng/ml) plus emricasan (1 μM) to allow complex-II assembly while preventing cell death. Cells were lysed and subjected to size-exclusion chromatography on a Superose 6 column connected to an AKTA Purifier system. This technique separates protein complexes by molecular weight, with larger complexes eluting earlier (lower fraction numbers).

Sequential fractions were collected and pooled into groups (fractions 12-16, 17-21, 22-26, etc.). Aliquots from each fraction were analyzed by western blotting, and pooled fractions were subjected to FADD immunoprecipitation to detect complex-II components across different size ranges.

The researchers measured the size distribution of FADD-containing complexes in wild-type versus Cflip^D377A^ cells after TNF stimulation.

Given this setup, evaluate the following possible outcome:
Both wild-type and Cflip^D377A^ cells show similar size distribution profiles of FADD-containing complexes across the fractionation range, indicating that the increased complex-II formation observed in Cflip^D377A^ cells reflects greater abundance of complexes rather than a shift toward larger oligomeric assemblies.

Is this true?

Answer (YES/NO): YES